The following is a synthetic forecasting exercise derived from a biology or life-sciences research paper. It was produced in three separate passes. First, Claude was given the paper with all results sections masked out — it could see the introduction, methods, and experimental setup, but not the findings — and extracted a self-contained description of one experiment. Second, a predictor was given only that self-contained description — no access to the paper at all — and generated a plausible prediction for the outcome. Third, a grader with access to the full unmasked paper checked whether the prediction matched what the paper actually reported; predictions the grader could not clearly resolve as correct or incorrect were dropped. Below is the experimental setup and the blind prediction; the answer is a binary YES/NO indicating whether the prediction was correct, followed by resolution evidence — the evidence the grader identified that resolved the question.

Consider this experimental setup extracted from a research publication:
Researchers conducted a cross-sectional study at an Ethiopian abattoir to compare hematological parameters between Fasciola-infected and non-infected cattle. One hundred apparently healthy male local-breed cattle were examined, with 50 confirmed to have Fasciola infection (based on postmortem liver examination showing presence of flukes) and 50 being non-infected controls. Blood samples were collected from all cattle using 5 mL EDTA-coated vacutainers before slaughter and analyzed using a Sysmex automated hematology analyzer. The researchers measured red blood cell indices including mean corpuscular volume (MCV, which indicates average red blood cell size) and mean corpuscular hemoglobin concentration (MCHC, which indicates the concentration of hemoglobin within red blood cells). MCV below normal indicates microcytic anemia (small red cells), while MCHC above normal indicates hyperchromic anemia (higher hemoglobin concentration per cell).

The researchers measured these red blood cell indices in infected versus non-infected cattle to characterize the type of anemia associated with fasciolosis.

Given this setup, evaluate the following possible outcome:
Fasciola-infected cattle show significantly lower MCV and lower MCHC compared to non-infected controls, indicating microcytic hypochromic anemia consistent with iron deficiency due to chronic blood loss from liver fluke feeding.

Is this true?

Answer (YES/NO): NO